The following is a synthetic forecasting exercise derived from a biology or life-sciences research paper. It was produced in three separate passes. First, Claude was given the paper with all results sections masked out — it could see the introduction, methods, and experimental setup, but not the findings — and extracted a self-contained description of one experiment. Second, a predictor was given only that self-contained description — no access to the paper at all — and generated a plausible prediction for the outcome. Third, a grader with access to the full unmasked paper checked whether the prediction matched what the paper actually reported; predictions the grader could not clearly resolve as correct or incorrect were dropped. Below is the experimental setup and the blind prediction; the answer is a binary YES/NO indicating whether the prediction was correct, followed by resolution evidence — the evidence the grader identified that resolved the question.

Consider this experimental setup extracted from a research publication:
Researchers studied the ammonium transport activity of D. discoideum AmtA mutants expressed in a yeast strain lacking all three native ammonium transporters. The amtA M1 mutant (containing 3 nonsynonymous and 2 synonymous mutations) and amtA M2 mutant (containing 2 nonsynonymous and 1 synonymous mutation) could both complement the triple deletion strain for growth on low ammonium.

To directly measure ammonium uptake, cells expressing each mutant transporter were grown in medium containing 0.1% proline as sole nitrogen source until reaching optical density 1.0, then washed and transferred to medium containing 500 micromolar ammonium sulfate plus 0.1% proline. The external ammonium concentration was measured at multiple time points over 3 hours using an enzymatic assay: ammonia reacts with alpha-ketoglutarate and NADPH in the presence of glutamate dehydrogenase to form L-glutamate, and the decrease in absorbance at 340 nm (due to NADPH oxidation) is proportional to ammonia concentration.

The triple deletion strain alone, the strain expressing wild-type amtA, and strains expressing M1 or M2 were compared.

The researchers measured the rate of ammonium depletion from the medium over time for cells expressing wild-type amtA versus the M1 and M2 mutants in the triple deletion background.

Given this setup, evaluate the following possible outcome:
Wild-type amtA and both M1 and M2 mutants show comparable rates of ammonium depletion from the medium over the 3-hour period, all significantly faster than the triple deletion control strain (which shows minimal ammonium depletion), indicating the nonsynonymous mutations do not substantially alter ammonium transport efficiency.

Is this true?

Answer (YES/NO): NO